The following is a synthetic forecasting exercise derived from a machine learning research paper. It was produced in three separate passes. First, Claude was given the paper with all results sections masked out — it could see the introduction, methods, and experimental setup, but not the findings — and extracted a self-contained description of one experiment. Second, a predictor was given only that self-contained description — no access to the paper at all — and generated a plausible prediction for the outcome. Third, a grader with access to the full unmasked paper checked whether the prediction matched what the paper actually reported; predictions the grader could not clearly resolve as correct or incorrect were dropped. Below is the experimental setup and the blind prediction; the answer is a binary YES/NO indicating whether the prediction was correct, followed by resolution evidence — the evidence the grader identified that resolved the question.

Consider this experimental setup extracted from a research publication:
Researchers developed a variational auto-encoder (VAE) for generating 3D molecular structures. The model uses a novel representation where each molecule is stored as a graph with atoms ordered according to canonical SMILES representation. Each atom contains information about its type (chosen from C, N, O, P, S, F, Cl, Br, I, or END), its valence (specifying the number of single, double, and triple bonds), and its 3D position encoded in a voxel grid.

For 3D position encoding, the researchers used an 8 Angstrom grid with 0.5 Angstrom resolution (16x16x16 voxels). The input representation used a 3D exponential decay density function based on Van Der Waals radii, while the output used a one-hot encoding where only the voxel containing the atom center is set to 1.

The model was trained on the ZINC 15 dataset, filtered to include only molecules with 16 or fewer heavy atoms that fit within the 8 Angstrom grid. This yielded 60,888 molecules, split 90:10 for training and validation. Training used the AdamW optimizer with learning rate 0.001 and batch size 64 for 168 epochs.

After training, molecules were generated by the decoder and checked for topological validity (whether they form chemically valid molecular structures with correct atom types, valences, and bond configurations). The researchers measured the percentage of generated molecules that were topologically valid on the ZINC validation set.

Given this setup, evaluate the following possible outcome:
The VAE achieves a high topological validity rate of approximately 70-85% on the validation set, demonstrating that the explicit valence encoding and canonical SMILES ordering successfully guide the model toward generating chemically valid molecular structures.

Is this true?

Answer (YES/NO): NO